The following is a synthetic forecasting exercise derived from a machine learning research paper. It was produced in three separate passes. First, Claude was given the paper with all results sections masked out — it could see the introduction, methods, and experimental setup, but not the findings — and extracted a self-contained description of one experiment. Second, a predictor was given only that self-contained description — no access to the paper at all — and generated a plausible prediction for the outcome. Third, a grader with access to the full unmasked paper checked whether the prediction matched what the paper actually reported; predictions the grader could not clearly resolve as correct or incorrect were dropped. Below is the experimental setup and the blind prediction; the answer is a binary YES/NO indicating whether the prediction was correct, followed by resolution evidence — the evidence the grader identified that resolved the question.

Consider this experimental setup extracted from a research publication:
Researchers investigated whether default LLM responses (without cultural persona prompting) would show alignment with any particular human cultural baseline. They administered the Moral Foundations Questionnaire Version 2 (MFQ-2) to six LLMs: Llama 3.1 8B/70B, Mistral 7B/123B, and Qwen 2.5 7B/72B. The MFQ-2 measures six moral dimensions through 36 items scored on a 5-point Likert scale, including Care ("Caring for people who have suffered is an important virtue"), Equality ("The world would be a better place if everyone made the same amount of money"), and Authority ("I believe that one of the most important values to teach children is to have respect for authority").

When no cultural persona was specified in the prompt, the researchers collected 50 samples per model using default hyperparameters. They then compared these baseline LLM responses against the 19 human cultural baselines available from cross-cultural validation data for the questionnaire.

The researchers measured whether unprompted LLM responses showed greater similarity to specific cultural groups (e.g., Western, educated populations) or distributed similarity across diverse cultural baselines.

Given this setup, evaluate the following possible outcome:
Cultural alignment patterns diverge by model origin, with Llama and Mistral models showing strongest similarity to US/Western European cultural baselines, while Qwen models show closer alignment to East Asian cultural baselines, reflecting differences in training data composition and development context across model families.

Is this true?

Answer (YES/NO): NO